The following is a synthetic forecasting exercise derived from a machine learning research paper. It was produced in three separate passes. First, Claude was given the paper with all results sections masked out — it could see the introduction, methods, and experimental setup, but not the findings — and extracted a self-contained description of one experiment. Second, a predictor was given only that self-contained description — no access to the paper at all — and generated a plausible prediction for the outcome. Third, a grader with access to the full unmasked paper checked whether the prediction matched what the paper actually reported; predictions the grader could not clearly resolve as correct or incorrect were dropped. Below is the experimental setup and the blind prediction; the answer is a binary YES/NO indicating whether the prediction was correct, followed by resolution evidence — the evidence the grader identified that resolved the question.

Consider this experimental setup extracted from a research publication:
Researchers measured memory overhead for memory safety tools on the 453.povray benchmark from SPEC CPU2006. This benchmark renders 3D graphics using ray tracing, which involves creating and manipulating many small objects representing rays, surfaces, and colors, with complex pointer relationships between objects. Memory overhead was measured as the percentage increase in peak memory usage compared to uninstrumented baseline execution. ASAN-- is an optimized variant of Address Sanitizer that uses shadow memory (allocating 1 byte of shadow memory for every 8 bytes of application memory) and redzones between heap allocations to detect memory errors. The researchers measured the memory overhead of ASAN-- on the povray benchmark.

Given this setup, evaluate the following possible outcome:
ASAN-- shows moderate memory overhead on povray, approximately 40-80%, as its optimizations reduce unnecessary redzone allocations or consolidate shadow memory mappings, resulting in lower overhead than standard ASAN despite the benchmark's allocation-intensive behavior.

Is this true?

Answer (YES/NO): NO